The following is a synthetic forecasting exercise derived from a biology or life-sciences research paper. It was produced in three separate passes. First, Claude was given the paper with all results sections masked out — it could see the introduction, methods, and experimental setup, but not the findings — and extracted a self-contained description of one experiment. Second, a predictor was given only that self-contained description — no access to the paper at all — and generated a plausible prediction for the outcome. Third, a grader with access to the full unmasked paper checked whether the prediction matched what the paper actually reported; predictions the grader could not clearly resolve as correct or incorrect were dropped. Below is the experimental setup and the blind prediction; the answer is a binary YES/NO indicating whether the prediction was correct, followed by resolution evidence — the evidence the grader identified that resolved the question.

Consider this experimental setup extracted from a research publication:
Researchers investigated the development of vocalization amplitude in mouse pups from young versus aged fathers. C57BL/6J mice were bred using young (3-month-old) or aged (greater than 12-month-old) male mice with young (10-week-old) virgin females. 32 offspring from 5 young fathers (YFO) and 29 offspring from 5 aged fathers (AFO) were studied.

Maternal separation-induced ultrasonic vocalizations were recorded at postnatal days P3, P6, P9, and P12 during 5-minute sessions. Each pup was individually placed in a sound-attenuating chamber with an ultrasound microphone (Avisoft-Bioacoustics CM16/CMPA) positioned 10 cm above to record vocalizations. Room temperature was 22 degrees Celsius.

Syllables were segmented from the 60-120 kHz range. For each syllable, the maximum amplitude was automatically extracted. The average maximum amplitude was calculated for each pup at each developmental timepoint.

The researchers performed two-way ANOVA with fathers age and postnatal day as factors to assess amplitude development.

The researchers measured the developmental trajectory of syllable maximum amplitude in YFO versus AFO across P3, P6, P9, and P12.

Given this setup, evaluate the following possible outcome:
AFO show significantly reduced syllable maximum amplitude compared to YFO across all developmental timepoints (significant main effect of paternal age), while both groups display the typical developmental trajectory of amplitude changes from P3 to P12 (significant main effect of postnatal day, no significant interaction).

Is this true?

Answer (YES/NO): NO